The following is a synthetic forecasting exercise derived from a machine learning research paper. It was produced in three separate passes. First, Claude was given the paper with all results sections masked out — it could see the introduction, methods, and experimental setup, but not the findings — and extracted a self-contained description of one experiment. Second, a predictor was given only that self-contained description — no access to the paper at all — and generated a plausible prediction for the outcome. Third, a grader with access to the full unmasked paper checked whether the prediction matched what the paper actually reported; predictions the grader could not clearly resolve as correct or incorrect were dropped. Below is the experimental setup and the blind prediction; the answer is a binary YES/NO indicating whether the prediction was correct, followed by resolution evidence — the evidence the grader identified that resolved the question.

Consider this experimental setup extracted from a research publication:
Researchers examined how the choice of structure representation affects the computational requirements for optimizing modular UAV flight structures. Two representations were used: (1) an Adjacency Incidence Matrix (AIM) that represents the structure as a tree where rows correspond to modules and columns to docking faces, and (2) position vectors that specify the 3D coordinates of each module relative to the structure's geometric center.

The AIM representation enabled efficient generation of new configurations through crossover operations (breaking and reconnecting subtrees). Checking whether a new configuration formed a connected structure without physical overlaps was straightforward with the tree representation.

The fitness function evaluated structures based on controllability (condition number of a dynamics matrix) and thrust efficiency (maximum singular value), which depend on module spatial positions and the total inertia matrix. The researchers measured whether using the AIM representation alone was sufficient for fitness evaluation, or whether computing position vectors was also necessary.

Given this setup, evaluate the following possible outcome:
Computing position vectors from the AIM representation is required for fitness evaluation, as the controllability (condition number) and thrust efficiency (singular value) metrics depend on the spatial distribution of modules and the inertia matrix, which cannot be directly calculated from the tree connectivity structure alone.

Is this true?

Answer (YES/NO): YES